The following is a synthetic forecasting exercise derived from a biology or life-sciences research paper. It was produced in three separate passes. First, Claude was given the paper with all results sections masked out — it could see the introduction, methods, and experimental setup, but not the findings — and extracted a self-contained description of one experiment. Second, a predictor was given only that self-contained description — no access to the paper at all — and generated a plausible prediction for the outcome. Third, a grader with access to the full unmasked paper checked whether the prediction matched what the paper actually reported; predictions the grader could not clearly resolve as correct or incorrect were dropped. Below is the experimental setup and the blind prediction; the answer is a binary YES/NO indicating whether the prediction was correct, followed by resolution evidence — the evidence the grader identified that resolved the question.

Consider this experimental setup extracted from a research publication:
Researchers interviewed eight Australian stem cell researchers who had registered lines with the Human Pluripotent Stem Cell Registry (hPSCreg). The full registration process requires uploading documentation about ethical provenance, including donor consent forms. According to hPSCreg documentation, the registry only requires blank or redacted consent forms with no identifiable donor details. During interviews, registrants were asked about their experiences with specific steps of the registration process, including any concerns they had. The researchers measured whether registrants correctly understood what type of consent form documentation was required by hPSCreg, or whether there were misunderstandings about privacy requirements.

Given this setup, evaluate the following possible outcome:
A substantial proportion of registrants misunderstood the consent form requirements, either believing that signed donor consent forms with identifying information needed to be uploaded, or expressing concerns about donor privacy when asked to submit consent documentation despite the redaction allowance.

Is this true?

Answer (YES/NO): YES